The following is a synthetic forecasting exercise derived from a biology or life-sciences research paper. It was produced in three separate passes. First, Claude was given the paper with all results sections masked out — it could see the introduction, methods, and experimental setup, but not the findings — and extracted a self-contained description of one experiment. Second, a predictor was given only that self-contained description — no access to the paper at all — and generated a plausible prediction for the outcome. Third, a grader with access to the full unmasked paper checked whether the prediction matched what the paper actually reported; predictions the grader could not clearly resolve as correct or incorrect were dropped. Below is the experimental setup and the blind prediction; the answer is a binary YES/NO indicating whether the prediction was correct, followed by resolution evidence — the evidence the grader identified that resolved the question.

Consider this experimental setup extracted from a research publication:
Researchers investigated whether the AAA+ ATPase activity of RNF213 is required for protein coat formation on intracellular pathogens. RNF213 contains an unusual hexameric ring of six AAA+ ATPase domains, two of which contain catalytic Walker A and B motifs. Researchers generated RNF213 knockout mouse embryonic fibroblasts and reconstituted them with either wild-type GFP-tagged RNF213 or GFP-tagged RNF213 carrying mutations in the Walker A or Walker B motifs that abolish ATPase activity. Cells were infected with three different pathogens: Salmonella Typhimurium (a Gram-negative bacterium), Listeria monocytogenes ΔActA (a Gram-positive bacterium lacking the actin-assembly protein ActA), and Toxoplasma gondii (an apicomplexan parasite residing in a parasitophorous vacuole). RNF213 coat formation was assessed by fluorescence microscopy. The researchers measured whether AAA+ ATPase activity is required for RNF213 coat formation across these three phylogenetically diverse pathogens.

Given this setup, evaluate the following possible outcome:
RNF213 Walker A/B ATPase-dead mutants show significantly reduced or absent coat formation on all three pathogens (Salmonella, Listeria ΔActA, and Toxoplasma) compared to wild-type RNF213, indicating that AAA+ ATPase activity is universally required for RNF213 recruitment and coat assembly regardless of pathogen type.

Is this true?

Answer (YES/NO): YES